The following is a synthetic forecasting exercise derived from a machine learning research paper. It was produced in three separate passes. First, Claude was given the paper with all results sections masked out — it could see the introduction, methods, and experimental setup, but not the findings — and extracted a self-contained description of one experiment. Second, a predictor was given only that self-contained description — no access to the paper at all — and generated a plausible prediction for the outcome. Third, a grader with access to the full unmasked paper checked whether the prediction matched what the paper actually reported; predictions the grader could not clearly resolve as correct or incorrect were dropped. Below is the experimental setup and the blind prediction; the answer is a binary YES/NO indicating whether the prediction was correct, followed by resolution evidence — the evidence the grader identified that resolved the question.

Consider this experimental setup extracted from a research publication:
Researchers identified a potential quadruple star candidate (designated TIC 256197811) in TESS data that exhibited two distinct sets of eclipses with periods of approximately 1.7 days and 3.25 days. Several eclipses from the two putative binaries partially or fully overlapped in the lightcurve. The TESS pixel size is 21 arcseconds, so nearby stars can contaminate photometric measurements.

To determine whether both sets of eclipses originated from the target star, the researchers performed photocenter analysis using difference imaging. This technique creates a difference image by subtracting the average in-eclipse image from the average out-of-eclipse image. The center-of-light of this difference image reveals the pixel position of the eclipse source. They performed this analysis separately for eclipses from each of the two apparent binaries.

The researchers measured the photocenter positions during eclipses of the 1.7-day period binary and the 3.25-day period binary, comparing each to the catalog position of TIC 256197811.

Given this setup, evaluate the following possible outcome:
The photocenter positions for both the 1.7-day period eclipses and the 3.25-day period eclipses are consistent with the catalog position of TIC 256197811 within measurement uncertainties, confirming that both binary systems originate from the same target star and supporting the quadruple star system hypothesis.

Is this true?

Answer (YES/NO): NO